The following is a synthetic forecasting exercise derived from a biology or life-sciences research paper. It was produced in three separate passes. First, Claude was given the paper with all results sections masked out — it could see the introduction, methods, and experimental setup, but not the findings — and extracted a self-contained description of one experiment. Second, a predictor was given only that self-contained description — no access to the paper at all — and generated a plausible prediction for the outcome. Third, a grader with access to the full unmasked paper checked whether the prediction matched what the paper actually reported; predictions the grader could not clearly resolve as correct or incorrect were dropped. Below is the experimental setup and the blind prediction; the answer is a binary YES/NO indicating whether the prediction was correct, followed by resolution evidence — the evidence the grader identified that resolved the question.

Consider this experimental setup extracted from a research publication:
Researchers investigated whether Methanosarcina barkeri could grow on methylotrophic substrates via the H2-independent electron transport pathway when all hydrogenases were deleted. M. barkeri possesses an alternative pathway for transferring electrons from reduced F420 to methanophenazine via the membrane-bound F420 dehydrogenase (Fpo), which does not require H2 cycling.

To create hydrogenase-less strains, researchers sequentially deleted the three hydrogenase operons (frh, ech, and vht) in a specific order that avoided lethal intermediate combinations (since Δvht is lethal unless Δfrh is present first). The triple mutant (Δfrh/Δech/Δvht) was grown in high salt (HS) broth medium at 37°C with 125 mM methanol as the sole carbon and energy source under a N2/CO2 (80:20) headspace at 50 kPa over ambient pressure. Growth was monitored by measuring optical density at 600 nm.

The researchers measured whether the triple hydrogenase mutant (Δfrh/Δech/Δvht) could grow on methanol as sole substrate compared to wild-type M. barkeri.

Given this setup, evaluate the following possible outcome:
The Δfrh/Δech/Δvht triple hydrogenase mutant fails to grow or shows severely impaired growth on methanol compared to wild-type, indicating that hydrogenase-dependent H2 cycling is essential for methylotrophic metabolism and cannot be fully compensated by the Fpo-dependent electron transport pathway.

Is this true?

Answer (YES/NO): NO